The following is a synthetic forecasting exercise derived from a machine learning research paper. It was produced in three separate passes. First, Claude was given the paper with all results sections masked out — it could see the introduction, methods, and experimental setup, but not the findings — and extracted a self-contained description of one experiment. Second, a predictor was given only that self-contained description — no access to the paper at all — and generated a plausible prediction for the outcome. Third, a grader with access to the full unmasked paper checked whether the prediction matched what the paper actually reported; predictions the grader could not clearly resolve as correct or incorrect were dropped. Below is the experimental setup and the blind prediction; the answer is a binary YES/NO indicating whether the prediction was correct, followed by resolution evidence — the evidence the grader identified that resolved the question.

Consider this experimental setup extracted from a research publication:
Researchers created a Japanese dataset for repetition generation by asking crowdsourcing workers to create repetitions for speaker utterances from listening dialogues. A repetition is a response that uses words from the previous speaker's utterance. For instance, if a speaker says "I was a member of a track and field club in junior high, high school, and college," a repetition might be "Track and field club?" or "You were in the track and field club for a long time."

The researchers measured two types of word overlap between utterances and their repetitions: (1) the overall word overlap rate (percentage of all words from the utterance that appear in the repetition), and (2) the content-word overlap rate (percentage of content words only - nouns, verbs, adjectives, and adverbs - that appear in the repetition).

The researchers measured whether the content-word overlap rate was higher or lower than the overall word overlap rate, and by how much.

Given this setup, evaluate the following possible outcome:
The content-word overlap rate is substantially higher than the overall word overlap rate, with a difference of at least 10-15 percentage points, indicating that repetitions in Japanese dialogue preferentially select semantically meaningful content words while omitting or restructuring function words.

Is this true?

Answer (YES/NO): NO